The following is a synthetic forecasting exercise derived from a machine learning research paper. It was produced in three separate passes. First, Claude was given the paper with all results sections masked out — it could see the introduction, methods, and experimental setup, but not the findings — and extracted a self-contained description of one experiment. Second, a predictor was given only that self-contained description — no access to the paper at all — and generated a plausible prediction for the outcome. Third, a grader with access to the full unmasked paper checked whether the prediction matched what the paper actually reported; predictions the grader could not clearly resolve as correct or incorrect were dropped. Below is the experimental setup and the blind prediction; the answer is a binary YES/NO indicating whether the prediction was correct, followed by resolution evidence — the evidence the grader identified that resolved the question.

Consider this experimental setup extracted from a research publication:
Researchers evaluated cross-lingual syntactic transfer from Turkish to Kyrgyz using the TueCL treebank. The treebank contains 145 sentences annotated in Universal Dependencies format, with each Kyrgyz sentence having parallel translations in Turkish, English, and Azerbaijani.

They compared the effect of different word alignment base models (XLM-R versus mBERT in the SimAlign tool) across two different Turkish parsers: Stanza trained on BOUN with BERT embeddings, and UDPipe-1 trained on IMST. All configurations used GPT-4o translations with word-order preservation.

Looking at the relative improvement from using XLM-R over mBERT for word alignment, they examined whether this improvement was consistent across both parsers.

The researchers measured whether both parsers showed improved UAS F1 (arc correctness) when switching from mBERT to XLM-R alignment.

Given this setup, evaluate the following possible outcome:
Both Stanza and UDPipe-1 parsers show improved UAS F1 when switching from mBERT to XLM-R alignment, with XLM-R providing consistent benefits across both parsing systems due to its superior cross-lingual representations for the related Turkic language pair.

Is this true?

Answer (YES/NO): YES